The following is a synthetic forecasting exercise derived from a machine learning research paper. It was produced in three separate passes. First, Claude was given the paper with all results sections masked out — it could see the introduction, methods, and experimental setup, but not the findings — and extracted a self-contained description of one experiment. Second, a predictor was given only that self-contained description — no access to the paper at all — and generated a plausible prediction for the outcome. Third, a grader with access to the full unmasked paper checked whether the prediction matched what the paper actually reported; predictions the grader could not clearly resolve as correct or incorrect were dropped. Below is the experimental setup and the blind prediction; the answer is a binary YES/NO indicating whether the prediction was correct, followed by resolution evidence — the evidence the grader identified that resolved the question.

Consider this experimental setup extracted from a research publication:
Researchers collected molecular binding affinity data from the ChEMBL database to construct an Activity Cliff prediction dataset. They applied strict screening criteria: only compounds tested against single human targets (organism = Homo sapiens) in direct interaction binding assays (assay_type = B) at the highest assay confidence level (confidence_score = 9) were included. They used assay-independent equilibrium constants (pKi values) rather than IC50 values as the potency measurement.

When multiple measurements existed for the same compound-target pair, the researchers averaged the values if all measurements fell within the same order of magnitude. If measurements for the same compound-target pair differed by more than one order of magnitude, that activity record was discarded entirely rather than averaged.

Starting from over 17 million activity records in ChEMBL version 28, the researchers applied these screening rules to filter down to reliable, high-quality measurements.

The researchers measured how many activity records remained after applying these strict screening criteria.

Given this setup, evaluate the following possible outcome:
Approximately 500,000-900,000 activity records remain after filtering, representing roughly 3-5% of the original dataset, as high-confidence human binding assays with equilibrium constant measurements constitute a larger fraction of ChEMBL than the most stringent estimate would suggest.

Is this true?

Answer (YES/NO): NO